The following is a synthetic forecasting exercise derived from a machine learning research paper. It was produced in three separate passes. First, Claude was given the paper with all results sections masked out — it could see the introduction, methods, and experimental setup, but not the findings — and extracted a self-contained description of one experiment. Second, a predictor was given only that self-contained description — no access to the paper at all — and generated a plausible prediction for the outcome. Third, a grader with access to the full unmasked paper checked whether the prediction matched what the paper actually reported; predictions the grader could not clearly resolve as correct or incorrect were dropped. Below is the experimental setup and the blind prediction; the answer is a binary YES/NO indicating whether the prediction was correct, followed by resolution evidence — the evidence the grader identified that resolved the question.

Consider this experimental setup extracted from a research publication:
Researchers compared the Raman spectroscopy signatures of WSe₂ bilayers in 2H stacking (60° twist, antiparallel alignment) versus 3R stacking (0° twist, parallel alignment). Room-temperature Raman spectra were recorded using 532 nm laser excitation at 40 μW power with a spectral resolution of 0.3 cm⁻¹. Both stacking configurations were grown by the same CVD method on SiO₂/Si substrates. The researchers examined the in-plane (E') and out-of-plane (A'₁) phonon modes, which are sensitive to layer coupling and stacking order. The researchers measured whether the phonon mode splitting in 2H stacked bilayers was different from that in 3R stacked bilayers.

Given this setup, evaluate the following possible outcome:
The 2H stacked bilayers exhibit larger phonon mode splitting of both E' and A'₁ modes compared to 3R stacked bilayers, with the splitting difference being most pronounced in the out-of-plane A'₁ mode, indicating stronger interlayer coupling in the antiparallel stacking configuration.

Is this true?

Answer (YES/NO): NO